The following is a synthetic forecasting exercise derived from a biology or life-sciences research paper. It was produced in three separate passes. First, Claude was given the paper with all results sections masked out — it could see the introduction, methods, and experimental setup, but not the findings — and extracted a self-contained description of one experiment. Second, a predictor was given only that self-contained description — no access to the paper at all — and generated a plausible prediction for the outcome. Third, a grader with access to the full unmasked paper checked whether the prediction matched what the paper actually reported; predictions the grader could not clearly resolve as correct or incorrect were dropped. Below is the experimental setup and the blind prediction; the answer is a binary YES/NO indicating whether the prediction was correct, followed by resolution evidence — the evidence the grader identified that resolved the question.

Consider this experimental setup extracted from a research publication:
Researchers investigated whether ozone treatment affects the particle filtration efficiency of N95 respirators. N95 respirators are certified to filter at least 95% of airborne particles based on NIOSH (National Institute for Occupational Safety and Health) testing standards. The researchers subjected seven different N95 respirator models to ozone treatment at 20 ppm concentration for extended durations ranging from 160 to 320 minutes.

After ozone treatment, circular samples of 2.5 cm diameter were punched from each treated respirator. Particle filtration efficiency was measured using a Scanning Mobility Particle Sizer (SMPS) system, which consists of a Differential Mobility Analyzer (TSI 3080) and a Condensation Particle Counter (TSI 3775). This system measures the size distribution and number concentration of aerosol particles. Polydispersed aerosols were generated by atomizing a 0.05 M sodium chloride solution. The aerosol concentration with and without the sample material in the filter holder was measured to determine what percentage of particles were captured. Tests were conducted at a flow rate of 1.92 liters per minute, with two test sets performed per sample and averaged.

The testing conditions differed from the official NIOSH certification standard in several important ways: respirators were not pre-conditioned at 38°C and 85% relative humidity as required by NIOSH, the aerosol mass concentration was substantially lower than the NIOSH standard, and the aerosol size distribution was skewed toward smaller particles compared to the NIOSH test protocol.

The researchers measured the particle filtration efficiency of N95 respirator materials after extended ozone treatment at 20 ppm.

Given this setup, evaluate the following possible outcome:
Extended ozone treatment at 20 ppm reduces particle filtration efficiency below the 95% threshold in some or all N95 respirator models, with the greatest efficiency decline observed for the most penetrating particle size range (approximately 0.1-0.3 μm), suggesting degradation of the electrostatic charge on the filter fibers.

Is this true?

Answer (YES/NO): NO